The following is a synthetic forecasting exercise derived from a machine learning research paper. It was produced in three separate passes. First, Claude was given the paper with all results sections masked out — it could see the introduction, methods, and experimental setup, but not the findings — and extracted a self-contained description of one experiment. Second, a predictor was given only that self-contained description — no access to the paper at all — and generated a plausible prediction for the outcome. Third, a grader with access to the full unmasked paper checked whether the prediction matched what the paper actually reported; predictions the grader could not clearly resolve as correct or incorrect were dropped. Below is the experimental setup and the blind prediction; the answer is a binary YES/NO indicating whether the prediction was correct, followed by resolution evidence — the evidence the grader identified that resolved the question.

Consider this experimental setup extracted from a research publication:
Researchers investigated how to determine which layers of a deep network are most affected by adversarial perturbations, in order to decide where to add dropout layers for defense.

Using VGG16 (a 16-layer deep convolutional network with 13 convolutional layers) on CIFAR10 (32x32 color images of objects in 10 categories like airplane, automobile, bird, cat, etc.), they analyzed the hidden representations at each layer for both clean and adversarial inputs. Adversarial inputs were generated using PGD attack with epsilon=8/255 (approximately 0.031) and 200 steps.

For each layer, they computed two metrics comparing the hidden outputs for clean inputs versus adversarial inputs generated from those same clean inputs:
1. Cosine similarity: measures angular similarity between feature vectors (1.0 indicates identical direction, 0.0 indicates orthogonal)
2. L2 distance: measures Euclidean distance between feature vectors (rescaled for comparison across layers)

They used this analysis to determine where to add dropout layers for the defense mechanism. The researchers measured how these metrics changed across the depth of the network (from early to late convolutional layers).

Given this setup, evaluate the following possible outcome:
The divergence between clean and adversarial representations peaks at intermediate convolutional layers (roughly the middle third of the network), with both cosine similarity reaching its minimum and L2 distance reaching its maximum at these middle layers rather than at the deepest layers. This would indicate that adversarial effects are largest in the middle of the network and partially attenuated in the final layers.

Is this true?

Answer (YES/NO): NO